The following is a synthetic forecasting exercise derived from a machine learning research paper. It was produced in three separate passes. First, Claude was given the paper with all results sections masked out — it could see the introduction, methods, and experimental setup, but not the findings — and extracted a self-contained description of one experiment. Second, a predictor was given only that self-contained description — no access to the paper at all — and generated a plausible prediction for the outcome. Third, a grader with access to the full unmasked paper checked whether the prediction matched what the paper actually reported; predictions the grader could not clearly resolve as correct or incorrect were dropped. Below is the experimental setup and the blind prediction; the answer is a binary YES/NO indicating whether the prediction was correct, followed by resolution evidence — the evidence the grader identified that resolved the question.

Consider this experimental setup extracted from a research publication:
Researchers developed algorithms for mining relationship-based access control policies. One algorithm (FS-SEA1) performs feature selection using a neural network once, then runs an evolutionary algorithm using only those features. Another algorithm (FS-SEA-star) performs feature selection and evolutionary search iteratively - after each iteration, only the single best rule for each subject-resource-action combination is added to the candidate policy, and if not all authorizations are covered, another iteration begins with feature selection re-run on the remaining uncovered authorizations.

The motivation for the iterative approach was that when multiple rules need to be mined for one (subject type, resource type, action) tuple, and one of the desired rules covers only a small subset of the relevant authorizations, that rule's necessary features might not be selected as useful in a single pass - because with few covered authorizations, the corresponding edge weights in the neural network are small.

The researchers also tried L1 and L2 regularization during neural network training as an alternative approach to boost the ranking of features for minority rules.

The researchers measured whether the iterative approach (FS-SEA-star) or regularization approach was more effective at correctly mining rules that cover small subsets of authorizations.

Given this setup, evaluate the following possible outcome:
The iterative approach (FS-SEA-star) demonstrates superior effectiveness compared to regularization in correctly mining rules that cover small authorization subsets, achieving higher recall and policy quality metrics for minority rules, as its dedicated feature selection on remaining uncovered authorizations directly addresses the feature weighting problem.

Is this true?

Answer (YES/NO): YES